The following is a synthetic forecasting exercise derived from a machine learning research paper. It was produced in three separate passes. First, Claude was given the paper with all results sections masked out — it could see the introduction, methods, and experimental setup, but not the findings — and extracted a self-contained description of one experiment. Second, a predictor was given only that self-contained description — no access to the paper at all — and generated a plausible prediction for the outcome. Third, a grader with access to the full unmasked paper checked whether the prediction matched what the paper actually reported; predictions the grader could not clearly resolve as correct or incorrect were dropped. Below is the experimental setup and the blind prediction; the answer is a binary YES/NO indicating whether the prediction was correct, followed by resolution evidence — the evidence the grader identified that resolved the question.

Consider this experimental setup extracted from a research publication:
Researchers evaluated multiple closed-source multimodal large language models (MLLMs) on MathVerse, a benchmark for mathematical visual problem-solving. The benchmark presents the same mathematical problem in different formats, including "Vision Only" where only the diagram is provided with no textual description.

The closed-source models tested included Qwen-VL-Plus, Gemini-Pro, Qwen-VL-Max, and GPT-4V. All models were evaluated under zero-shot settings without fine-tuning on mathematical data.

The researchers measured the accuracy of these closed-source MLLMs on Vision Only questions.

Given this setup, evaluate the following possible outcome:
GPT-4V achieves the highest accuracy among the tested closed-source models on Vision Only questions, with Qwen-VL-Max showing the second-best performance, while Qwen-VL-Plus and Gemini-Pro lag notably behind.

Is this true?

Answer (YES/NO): NO